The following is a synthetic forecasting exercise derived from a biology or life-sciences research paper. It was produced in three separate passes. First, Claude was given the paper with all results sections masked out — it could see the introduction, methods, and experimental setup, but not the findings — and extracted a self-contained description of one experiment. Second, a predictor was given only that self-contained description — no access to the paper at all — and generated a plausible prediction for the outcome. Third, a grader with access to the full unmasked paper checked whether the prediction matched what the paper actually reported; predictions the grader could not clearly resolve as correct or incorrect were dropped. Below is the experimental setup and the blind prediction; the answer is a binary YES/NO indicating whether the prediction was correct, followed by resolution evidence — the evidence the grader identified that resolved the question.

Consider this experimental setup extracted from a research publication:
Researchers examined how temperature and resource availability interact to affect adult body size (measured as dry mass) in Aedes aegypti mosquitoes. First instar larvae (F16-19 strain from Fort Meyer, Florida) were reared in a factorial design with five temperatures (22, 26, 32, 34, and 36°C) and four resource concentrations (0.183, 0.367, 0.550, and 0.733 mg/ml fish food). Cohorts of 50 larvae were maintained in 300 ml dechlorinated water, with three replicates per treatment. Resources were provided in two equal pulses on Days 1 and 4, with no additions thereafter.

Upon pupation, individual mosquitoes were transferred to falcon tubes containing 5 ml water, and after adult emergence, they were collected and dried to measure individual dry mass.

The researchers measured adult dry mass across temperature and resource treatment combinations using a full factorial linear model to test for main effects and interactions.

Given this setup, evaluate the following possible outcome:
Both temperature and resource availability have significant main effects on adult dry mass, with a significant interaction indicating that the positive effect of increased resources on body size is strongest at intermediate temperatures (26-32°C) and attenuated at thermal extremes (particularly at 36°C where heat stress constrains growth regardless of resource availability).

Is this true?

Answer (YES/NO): NO